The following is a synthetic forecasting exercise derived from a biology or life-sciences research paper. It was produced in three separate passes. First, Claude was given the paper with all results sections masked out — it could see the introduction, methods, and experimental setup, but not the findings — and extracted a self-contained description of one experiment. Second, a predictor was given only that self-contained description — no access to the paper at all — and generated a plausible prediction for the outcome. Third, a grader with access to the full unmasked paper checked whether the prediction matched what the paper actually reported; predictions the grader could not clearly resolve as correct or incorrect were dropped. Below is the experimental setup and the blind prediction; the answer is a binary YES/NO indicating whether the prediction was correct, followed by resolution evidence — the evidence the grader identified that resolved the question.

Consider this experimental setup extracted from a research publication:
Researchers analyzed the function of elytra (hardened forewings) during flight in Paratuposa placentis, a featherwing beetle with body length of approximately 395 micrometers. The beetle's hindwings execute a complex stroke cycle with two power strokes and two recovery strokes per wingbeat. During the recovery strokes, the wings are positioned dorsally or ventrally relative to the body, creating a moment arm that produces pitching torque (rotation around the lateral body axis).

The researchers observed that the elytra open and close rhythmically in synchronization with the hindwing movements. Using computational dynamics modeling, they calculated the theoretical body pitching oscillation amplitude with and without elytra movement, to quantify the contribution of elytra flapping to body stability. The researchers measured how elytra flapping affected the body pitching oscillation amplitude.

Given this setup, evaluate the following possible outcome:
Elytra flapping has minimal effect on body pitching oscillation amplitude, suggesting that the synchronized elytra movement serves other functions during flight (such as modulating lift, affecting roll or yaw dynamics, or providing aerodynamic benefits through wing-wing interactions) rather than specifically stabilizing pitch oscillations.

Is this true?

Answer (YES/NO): NO